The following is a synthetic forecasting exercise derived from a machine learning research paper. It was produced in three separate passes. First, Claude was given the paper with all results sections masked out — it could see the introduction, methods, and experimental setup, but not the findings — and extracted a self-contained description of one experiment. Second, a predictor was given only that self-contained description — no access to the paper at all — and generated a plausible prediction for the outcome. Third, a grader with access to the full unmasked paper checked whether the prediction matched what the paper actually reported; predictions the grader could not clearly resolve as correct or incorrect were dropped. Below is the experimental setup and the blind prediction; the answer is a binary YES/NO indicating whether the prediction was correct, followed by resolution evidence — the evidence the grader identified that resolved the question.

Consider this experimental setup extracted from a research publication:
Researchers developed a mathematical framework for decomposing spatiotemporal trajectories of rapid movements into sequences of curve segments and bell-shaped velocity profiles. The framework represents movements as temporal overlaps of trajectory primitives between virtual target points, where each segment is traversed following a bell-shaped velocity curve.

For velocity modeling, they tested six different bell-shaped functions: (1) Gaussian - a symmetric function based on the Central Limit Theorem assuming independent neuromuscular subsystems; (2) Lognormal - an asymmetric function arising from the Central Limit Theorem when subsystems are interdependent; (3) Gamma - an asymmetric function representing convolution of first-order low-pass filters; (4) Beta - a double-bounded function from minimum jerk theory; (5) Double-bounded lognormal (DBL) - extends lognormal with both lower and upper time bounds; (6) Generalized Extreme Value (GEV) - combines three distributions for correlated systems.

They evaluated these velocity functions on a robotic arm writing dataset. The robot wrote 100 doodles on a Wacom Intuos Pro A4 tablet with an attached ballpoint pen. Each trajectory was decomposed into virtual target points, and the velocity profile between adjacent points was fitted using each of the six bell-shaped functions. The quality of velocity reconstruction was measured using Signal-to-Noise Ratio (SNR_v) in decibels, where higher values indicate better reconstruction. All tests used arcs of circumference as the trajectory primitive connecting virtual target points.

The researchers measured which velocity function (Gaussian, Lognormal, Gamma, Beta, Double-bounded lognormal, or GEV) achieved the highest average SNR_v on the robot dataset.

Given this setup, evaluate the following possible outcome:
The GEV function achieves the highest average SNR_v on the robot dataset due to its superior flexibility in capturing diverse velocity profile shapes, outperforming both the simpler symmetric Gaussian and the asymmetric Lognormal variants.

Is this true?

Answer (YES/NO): NO